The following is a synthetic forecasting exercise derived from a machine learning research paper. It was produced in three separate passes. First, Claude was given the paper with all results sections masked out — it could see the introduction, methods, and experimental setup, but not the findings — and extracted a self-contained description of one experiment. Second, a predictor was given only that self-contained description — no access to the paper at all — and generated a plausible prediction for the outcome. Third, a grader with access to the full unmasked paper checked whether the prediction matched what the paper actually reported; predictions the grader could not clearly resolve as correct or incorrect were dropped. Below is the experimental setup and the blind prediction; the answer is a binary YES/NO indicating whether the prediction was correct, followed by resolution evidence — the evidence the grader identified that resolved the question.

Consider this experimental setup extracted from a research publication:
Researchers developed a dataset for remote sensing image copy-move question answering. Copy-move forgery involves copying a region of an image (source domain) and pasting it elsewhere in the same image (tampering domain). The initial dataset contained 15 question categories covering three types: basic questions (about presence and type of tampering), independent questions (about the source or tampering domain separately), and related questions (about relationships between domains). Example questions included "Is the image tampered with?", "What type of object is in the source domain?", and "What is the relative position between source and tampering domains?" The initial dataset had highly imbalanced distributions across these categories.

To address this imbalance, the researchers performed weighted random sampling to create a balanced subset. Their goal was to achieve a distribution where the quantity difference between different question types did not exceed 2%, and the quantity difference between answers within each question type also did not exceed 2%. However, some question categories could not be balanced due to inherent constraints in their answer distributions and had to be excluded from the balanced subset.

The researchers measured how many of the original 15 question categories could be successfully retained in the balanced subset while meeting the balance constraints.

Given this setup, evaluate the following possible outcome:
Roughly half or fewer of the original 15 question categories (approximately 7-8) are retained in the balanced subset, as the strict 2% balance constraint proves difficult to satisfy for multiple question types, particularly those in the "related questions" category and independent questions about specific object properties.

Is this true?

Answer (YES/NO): NO